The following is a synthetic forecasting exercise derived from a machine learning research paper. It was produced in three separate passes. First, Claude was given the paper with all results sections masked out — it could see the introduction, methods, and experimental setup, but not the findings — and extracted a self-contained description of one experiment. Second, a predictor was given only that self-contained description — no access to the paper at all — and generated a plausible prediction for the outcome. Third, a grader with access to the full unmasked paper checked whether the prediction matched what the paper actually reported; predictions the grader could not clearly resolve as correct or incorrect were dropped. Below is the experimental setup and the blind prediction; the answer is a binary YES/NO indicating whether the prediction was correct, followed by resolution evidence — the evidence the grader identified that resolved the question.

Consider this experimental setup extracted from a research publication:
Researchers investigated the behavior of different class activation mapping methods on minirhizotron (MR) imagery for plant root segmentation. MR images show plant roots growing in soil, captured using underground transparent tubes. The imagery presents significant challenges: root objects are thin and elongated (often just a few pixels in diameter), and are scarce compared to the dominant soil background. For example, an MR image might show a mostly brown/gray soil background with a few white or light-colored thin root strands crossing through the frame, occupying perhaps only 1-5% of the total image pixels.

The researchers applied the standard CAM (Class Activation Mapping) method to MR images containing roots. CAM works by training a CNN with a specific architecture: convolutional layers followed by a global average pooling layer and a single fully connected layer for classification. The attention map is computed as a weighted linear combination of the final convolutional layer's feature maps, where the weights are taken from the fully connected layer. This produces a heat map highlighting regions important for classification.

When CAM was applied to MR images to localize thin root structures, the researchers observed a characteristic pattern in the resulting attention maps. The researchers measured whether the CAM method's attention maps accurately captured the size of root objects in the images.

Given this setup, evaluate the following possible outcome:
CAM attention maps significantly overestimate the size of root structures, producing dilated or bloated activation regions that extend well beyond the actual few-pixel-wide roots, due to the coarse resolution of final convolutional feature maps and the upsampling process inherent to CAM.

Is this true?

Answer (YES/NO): YES